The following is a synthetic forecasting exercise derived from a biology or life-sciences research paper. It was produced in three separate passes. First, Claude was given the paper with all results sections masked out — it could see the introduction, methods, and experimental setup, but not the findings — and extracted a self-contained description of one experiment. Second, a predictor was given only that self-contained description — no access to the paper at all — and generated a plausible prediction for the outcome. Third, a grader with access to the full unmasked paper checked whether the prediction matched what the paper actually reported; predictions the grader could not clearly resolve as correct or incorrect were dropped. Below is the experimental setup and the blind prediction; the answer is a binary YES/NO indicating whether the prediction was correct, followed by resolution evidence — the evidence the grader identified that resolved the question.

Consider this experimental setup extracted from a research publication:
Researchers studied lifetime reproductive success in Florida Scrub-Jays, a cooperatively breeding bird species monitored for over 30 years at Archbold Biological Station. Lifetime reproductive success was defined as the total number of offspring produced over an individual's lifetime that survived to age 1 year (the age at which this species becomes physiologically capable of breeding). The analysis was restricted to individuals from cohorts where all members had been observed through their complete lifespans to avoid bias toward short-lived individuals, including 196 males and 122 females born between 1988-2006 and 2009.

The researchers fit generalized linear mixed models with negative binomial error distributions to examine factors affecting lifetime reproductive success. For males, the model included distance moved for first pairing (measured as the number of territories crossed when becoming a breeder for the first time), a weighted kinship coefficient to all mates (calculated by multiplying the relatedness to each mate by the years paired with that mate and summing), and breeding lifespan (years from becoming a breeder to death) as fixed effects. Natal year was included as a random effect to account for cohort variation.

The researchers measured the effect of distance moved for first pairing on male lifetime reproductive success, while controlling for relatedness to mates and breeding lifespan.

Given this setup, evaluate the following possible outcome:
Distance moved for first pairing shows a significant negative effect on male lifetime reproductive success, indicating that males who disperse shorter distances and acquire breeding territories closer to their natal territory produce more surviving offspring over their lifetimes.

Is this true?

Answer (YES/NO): NO